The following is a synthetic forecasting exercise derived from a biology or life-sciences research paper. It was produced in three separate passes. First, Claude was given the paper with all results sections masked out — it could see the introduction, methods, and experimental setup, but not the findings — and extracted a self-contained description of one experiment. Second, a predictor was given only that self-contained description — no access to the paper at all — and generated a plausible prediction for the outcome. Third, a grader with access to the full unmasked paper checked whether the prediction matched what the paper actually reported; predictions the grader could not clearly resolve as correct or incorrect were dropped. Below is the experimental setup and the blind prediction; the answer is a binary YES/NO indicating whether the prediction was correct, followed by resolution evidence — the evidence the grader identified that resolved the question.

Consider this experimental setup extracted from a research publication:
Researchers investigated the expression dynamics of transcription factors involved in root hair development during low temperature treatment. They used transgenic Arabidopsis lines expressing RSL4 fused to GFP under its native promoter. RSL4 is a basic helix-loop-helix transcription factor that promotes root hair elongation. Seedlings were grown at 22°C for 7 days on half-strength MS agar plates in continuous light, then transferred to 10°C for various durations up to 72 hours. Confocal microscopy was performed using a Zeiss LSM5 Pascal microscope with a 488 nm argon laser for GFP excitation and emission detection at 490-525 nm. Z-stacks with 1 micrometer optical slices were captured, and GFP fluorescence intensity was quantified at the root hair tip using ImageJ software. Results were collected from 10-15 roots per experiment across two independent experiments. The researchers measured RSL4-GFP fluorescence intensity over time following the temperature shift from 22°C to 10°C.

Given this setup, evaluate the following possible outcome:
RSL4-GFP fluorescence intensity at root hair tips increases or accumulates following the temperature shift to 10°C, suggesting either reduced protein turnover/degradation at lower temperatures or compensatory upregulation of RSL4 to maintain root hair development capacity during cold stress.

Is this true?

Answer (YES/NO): NO